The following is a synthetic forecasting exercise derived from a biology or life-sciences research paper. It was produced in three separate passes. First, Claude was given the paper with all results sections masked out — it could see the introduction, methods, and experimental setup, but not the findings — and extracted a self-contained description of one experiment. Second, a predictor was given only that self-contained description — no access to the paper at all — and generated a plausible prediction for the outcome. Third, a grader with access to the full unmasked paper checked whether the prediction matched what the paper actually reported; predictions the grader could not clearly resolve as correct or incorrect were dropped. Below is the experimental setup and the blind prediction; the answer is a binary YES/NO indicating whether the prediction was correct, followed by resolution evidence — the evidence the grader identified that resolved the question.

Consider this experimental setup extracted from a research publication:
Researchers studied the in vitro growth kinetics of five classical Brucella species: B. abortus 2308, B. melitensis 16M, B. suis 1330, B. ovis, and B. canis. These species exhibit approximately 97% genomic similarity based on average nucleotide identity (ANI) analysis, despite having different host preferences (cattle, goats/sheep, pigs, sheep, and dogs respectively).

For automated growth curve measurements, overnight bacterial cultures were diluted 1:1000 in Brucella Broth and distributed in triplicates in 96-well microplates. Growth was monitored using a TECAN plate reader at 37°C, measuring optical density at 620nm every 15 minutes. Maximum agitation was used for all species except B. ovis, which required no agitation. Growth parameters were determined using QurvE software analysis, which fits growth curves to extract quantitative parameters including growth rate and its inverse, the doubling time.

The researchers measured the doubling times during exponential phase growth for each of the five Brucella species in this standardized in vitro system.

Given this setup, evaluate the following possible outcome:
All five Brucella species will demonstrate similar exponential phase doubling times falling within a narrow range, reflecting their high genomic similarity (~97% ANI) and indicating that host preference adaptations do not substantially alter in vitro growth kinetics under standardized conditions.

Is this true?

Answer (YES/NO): NO